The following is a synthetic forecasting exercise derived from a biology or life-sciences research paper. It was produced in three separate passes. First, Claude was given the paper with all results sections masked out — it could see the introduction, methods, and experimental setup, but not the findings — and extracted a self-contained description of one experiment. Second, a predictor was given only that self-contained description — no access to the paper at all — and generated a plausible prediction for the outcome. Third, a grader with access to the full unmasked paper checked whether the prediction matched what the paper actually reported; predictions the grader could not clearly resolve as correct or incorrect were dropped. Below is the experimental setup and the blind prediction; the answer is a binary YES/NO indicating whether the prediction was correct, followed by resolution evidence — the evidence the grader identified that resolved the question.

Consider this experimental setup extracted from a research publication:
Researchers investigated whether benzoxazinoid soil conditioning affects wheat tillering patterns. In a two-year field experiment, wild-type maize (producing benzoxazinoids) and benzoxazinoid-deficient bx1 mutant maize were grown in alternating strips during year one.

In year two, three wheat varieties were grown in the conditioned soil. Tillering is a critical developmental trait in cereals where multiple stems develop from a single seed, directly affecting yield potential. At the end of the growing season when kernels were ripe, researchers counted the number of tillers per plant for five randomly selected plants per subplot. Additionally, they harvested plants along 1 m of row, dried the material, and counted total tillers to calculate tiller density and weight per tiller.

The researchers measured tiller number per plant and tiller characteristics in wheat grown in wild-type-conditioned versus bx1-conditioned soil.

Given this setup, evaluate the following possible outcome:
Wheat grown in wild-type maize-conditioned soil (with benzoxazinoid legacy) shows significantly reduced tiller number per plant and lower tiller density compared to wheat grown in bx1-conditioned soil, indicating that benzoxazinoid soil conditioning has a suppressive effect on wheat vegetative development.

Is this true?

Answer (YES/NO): NO